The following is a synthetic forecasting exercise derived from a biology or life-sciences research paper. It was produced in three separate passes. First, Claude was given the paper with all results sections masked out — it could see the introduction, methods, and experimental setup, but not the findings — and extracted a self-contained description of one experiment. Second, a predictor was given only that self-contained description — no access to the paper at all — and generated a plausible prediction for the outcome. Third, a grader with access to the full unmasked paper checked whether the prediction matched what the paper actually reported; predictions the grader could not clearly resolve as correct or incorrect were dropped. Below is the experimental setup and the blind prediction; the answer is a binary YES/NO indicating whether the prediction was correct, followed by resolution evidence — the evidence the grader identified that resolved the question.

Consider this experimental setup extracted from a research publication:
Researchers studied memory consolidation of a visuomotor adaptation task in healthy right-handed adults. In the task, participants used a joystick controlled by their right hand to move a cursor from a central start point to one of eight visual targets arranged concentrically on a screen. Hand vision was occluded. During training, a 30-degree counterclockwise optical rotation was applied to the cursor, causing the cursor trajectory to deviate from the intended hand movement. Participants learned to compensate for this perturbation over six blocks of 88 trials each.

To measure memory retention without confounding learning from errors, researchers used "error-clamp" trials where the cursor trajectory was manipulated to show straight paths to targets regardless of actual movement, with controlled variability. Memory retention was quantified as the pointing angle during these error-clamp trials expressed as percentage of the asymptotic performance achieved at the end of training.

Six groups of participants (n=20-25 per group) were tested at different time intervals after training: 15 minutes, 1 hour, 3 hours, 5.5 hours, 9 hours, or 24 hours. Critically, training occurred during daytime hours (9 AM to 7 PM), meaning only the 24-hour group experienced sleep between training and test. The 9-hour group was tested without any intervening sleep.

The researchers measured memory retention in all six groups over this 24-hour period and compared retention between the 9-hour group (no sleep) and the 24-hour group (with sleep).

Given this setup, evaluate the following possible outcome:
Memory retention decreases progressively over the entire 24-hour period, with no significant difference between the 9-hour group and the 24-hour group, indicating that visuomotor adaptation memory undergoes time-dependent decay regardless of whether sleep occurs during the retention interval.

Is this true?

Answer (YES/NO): NO